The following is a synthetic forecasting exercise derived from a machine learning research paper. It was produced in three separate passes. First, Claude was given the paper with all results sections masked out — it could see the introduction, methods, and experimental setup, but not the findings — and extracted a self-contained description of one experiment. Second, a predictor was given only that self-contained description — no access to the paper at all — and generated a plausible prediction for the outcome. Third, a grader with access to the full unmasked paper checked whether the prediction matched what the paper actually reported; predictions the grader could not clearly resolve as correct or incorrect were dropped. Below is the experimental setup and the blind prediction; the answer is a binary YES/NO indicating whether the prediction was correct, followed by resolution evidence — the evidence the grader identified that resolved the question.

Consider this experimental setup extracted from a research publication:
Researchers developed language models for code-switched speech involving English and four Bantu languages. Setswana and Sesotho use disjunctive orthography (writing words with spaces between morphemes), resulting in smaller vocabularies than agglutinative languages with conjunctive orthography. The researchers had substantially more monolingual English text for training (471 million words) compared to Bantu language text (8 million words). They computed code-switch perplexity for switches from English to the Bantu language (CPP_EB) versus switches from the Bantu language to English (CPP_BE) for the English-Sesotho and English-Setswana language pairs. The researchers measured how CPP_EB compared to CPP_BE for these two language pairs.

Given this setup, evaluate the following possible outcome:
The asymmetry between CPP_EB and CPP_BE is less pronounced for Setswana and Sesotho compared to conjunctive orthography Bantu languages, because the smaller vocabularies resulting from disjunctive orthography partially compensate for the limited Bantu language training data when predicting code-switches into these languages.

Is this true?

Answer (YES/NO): NO